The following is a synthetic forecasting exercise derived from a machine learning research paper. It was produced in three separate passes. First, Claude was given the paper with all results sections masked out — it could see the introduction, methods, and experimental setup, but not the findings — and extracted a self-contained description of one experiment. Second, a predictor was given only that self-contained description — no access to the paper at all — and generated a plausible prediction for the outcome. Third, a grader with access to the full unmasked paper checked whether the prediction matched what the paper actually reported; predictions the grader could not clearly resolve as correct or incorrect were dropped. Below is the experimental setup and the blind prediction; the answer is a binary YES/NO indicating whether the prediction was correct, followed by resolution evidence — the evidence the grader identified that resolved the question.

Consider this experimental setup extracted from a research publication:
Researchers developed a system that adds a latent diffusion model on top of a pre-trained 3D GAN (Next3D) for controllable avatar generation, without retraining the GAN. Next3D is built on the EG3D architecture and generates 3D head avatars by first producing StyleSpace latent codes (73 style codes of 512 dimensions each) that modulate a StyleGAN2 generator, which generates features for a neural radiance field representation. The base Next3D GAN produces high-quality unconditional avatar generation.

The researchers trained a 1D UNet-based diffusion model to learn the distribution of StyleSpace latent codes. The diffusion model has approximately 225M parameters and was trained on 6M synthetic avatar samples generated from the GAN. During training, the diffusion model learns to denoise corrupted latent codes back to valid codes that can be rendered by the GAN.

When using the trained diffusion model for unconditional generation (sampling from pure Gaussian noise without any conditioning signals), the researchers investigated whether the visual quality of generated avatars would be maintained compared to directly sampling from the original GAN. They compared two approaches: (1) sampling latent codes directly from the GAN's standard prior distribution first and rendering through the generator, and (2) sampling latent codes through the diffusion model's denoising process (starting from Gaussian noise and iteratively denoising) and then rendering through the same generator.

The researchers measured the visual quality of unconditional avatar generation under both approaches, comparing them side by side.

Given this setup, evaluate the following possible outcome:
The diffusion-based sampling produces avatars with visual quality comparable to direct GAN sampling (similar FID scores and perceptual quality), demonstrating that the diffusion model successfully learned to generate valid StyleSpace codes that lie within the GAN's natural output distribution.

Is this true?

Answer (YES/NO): YES